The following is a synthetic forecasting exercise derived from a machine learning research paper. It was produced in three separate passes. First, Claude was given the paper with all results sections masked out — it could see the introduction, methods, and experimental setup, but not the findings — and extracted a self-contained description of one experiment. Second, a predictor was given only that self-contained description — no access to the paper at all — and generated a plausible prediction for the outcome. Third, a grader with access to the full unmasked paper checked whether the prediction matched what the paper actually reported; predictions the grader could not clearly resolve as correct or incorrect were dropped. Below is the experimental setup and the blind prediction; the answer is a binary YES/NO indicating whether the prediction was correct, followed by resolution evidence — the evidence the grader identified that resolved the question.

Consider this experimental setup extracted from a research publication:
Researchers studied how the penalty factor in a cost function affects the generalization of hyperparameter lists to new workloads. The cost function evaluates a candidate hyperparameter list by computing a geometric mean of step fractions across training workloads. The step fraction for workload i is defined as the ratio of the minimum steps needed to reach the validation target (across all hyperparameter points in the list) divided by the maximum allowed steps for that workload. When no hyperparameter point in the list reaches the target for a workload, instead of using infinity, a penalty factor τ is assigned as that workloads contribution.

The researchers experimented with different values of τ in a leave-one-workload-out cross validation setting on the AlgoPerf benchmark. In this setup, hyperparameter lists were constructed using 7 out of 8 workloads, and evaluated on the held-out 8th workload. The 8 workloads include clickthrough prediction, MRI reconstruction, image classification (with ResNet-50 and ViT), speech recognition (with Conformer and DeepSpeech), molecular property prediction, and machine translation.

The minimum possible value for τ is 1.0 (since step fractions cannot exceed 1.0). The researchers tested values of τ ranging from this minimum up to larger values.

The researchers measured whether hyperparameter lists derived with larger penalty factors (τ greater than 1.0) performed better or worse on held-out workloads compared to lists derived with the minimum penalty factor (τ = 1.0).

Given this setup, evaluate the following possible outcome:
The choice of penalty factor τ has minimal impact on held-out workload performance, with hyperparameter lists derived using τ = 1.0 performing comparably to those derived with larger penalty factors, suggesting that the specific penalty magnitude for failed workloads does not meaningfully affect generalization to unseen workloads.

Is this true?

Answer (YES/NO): NO